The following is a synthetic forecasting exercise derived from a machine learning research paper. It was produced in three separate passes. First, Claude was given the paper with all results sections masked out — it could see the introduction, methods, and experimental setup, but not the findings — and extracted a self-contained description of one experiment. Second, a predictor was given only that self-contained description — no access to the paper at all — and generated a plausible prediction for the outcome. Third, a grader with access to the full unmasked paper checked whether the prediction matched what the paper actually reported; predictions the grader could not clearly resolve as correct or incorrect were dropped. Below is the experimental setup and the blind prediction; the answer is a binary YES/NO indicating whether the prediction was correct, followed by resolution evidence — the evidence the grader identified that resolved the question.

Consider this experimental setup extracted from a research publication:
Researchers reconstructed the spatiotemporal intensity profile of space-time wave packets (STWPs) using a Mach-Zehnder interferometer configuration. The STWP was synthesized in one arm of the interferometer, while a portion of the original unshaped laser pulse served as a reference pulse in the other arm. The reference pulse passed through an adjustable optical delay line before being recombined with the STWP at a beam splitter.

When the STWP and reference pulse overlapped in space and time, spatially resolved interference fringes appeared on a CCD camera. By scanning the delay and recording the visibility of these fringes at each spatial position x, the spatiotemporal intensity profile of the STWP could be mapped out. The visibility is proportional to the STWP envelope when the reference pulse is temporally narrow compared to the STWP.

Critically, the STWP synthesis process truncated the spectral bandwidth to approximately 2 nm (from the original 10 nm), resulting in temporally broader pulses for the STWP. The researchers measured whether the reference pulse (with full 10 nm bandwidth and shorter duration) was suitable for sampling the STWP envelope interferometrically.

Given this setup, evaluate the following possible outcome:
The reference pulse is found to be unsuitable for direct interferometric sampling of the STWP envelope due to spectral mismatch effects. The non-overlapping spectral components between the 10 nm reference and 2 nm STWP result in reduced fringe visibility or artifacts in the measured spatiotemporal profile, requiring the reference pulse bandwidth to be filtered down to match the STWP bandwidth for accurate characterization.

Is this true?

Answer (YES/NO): NO